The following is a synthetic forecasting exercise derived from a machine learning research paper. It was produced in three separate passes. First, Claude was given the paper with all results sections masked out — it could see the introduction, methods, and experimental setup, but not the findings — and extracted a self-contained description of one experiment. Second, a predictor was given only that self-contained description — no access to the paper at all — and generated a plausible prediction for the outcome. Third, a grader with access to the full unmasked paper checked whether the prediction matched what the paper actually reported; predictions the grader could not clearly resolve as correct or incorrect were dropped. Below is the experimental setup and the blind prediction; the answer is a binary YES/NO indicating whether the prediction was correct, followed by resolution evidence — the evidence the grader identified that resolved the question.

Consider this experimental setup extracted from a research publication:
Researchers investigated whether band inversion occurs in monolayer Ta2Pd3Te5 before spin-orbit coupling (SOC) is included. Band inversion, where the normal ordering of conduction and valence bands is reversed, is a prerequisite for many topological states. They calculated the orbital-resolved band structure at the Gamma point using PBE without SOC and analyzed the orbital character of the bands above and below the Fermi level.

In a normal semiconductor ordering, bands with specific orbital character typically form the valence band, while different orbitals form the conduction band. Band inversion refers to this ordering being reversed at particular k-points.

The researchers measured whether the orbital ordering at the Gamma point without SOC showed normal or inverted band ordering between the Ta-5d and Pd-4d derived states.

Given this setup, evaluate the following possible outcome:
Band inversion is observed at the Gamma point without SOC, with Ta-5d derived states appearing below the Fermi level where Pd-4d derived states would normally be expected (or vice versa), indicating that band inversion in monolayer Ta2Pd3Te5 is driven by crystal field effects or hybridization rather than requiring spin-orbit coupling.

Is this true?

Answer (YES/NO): YES